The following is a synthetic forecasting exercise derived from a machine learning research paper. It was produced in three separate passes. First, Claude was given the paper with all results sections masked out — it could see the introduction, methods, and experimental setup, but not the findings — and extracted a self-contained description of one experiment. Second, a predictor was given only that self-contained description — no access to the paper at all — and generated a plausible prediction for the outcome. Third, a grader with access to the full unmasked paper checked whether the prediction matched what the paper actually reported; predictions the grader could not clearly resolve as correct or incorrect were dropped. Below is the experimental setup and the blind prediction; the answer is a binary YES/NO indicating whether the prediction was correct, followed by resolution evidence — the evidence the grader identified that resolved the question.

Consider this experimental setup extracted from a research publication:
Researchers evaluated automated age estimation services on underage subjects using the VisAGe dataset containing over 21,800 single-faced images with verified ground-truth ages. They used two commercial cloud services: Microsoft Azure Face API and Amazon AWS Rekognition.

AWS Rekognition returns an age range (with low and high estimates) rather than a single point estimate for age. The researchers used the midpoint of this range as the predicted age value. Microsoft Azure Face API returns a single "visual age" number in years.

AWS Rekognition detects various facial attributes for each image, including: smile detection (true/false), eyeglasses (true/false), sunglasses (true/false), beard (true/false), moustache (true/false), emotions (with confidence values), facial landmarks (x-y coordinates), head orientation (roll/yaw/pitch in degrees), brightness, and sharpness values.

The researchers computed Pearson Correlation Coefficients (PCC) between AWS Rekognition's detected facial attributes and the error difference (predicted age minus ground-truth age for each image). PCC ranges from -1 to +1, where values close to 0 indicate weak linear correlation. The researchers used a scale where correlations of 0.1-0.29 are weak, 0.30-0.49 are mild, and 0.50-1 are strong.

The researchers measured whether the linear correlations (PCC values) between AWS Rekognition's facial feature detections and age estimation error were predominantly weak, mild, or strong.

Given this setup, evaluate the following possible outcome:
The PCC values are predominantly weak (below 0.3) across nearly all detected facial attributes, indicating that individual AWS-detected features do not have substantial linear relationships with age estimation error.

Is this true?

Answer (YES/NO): YES